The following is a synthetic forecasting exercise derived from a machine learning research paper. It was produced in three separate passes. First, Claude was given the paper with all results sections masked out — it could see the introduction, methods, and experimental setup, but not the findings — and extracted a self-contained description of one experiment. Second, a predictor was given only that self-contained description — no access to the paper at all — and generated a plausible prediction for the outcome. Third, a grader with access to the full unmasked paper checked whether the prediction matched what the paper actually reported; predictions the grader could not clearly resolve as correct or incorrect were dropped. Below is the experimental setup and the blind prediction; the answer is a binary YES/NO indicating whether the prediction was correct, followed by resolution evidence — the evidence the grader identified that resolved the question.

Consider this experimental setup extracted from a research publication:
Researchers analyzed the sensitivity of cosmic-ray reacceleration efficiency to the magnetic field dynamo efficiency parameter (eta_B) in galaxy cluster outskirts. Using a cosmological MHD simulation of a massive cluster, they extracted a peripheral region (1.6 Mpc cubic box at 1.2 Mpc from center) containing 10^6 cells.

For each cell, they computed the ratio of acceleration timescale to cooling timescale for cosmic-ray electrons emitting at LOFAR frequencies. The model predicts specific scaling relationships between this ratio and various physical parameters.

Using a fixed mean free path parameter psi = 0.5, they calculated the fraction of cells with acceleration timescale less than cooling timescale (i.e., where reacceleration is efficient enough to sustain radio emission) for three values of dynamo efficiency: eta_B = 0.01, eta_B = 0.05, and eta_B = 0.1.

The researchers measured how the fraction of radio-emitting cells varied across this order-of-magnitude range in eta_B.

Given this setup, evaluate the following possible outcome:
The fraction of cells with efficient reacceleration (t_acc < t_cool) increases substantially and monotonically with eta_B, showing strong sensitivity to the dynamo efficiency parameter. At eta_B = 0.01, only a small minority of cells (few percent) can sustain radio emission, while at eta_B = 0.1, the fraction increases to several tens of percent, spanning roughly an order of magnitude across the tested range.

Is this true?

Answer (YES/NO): NO